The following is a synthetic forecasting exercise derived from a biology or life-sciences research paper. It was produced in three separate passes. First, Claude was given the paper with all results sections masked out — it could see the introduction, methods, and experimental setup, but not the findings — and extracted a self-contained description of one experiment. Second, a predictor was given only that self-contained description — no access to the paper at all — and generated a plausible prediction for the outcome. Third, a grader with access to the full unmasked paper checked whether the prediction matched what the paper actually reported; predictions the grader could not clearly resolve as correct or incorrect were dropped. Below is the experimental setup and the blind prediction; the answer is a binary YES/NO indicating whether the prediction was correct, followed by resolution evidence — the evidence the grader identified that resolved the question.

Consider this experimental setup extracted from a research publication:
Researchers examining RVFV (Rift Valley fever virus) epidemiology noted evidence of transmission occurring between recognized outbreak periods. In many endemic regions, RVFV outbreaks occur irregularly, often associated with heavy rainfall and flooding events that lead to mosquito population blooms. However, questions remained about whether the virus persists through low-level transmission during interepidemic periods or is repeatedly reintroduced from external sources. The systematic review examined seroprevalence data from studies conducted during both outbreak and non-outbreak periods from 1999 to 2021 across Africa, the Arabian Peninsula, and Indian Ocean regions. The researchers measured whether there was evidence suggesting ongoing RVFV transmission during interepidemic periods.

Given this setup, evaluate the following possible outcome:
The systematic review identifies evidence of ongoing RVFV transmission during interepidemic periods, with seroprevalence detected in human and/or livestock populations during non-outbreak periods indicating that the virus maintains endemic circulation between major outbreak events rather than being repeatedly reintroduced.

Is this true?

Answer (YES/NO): YES